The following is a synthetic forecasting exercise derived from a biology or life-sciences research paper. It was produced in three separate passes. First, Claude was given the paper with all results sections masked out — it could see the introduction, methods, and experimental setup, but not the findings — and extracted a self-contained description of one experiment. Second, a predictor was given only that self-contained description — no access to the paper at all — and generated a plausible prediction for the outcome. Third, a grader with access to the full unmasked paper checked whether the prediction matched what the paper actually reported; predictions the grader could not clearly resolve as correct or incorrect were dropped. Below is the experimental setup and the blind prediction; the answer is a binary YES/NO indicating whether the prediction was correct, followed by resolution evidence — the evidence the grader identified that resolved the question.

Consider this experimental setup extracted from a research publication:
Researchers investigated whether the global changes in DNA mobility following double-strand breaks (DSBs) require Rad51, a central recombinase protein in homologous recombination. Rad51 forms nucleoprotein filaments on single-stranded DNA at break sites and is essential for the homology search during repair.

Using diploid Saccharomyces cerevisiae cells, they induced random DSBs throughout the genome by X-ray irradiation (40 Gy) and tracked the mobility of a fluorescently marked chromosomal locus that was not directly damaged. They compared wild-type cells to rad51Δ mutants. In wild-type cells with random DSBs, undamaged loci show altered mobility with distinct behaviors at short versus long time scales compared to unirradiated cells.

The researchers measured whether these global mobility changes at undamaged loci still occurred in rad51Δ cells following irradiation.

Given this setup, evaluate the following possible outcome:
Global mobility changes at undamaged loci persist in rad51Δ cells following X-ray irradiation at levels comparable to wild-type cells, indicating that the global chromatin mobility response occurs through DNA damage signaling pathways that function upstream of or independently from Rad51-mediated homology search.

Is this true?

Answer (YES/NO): NO